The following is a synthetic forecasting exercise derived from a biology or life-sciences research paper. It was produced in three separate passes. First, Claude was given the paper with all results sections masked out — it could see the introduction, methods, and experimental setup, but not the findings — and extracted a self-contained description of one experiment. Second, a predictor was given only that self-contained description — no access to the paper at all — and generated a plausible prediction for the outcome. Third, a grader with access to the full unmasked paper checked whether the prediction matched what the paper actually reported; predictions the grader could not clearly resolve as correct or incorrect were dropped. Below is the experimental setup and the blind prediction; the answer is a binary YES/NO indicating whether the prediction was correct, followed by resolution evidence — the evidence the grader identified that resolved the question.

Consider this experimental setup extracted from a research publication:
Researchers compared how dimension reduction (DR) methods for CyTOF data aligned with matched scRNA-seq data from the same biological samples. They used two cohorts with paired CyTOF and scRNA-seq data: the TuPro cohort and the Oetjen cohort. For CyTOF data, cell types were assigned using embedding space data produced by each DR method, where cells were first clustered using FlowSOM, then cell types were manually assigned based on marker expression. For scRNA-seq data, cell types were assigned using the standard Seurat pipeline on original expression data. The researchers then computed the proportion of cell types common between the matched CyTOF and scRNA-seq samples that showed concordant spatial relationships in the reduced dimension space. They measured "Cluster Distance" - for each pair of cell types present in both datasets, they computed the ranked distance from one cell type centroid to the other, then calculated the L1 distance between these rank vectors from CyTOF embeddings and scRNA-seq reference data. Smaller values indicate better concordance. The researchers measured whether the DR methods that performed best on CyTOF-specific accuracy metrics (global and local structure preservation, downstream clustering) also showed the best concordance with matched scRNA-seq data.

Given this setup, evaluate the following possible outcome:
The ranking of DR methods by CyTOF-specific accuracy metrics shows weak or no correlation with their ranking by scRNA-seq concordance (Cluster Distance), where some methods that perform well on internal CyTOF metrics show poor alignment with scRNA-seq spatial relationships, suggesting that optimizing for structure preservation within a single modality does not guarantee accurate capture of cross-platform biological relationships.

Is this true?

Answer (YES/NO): NO